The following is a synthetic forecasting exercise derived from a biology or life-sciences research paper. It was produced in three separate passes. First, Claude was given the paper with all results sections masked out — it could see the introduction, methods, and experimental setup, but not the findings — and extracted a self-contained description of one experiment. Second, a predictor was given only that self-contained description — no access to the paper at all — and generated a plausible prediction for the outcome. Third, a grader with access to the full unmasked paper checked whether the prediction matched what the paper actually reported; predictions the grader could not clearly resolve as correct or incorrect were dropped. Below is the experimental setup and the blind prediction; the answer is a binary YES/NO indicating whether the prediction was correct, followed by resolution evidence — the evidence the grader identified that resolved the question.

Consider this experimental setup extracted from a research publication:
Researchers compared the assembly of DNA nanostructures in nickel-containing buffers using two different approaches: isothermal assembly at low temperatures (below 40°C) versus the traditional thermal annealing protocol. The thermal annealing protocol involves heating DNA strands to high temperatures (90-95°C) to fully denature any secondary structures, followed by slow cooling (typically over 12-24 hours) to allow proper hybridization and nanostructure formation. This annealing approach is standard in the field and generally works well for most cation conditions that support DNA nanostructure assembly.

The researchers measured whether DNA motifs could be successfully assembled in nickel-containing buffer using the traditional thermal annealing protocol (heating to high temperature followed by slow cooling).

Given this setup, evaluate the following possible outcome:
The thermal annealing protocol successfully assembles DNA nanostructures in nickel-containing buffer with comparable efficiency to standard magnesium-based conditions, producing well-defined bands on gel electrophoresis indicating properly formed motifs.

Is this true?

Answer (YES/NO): NO